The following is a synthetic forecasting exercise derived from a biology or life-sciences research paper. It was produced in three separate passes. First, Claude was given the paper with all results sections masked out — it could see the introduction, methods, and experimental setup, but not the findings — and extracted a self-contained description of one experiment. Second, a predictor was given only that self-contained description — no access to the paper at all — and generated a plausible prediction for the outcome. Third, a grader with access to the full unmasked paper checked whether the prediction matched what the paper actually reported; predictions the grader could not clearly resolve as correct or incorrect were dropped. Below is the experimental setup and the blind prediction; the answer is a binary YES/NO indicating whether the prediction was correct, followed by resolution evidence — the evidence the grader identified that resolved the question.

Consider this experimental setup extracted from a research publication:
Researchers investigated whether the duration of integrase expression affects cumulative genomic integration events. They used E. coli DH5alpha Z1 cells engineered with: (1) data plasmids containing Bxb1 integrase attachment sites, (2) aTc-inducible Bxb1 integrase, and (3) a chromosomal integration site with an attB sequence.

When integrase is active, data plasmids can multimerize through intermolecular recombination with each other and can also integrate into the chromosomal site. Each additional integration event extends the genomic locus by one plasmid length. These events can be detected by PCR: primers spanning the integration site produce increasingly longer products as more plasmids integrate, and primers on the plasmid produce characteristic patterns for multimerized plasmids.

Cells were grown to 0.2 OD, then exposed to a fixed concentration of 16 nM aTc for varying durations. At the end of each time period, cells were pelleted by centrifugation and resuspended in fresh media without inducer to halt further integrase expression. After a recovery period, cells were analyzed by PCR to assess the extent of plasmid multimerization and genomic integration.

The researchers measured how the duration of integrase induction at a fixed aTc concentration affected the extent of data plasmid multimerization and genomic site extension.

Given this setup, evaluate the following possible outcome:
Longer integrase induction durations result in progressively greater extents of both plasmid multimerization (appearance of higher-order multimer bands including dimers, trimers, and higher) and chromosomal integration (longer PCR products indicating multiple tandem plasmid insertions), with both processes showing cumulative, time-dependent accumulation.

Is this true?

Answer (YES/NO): YES